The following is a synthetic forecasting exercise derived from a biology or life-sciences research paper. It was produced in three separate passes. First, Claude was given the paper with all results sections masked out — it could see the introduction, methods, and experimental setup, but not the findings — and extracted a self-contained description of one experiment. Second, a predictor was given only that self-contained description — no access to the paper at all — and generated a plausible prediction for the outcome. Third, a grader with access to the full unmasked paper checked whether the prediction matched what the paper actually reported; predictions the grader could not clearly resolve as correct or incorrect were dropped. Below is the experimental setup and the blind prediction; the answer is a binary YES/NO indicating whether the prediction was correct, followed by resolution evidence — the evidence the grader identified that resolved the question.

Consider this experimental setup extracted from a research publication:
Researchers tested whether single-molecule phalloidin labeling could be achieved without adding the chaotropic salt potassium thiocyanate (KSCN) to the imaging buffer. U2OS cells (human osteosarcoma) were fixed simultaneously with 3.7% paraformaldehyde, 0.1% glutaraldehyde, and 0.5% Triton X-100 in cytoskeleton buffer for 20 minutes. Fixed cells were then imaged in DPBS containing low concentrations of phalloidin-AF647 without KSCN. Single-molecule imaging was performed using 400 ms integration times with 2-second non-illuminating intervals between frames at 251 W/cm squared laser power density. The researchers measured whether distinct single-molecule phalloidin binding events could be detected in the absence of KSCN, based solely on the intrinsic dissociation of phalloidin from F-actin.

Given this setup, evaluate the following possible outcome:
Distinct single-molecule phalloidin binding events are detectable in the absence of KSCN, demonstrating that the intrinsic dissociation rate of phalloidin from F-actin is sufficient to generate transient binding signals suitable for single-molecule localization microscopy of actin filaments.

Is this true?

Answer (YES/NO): YES